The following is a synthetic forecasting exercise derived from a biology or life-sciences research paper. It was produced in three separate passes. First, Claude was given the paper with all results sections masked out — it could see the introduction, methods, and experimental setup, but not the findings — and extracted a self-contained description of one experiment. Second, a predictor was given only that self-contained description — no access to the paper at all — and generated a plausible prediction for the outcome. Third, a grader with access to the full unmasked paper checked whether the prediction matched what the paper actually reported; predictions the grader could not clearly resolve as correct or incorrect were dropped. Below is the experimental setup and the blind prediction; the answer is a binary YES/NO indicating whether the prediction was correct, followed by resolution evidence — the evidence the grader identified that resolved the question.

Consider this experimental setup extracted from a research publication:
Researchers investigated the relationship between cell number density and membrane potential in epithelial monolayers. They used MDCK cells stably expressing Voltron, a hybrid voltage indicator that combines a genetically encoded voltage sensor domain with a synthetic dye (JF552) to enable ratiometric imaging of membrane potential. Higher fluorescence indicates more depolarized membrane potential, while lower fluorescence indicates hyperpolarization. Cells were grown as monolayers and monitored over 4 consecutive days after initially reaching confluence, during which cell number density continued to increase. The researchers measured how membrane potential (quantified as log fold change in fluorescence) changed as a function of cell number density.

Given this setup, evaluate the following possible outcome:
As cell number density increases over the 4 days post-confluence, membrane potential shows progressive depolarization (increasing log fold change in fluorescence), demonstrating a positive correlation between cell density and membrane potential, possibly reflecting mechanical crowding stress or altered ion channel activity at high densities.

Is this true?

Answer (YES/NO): NO